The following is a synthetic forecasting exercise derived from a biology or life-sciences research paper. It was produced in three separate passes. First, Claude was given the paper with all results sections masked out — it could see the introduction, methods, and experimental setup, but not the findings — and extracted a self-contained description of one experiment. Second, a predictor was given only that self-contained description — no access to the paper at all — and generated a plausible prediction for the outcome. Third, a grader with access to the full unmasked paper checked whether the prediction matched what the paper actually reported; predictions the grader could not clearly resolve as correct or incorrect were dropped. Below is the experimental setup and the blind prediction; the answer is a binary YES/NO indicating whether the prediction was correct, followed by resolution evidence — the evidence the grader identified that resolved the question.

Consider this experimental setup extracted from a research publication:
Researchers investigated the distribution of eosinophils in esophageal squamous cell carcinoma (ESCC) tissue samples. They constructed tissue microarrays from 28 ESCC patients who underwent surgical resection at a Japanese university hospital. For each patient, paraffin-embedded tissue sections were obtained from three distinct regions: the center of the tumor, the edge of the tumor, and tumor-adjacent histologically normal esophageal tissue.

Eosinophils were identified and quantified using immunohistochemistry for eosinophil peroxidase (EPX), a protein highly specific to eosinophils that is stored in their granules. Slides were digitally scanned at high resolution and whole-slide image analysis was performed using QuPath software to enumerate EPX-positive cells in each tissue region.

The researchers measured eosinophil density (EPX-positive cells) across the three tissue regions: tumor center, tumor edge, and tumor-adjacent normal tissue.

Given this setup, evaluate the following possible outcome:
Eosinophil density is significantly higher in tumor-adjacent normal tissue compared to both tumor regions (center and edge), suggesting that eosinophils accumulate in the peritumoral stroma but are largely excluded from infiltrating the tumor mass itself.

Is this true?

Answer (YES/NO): NO